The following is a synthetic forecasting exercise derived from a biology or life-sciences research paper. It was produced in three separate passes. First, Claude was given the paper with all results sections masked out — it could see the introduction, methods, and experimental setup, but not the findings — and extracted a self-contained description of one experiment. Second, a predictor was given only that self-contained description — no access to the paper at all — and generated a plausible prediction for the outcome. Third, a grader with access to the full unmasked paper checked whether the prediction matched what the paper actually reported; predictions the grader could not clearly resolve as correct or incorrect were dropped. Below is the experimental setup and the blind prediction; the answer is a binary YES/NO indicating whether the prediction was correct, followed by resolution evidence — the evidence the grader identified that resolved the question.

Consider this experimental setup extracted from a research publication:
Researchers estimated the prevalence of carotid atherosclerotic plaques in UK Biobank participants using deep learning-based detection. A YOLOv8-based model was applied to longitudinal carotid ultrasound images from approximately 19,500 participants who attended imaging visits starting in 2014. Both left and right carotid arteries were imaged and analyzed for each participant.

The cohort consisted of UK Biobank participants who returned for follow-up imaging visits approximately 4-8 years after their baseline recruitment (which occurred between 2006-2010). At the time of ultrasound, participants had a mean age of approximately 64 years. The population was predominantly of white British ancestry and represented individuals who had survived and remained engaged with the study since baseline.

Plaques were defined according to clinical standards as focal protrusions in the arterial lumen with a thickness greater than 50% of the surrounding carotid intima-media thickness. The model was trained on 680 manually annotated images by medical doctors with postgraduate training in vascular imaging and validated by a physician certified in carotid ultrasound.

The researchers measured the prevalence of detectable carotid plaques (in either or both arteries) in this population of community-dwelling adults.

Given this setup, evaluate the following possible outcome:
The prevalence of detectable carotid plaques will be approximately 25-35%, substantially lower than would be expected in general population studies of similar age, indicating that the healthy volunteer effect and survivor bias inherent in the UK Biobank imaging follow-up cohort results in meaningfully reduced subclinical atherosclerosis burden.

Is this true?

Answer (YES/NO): NO